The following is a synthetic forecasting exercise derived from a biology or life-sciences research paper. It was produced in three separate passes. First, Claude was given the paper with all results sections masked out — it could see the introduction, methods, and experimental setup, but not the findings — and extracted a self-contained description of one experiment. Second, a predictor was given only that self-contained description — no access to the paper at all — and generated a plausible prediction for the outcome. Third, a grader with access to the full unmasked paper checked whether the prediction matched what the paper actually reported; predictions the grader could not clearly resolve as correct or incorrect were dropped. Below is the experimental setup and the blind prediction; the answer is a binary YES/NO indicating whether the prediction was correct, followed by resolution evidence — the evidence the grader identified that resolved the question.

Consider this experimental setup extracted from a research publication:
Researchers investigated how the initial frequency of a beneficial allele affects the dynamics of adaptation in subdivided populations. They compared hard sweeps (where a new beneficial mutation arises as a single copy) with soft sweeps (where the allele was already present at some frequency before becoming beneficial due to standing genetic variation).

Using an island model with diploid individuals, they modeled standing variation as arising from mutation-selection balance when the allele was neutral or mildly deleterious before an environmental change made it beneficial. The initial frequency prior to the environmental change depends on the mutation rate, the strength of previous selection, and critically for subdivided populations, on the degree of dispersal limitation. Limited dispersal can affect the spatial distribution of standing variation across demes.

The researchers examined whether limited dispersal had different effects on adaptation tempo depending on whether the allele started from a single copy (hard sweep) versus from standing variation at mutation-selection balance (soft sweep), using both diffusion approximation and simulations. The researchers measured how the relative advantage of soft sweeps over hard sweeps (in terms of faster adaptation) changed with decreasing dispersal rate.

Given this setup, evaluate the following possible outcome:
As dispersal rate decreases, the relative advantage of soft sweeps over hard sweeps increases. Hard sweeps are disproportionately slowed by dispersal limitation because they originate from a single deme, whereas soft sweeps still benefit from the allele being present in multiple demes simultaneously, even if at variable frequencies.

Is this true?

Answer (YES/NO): NO